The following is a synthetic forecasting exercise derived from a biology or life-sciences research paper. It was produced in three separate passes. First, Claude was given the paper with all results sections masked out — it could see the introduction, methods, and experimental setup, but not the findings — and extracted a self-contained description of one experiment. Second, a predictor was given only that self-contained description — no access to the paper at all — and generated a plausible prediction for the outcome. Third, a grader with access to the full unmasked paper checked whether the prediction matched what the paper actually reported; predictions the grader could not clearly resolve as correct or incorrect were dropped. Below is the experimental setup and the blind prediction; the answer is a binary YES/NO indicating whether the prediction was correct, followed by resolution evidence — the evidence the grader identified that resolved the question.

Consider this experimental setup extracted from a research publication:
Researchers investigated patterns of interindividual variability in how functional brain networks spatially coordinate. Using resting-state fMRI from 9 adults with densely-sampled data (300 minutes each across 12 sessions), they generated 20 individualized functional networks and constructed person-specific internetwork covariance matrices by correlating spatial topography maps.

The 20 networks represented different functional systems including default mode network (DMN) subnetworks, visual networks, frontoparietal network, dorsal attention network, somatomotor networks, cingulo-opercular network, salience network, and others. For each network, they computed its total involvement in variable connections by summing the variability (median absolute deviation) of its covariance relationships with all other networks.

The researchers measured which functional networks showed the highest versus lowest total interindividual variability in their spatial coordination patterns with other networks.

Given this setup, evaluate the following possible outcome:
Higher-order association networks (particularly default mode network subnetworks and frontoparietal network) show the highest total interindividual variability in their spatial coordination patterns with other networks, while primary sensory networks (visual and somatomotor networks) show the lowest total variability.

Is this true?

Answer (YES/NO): NO